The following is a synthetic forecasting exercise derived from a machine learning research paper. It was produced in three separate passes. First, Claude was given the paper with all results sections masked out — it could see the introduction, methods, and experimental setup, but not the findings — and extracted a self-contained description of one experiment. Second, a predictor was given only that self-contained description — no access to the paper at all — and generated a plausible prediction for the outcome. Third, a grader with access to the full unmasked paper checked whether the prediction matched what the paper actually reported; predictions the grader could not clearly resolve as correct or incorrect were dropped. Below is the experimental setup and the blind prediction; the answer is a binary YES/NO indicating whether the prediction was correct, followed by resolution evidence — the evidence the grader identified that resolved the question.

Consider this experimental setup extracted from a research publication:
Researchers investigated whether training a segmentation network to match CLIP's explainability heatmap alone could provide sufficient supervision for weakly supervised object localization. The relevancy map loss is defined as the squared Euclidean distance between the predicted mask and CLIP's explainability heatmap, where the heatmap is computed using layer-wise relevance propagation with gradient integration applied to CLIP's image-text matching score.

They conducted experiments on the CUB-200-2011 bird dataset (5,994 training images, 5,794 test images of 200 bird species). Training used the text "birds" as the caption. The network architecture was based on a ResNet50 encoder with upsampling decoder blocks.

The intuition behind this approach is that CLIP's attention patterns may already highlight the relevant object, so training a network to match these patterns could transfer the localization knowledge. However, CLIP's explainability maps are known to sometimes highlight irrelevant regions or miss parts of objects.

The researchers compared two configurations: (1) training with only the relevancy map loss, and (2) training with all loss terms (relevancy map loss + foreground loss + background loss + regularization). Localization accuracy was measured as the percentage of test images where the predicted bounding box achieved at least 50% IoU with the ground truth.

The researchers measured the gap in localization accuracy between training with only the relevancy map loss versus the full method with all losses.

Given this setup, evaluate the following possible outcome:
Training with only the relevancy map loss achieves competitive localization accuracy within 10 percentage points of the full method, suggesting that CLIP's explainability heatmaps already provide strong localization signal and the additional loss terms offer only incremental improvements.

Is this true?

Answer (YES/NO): NO